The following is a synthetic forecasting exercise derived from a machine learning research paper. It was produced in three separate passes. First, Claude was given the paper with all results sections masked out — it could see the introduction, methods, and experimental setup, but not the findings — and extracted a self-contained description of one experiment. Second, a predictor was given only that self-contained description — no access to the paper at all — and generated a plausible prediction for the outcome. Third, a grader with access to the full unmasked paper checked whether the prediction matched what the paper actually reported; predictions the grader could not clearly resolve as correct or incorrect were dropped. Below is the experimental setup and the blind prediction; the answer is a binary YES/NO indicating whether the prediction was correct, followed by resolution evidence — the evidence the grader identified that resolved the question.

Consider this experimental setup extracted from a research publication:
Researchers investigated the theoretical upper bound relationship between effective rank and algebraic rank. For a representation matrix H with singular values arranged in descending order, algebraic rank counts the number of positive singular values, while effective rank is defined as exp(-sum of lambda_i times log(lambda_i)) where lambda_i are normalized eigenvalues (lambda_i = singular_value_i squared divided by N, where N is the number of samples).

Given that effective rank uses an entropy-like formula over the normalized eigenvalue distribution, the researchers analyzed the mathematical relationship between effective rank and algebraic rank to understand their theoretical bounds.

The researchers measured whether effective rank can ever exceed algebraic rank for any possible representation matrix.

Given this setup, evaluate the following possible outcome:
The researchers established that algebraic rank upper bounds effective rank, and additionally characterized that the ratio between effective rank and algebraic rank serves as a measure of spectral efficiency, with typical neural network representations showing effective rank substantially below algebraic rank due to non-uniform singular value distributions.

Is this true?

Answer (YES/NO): NO